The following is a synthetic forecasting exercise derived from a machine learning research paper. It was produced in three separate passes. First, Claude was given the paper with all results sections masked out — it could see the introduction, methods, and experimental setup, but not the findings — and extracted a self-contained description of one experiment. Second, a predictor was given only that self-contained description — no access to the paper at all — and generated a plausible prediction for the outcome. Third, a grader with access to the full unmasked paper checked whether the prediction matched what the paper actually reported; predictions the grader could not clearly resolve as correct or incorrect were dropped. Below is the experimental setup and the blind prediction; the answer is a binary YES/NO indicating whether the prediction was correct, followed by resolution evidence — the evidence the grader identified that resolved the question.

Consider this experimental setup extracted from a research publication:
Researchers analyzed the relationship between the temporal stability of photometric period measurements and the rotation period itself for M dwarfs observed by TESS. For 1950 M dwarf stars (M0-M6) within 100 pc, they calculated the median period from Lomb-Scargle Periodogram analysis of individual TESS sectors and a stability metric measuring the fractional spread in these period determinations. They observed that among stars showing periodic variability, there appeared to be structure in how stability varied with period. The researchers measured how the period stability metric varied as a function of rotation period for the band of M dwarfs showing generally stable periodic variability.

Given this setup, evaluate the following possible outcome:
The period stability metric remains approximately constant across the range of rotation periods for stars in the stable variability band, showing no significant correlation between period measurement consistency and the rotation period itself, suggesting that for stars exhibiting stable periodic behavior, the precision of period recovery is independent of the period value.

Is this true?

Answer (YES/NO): NO